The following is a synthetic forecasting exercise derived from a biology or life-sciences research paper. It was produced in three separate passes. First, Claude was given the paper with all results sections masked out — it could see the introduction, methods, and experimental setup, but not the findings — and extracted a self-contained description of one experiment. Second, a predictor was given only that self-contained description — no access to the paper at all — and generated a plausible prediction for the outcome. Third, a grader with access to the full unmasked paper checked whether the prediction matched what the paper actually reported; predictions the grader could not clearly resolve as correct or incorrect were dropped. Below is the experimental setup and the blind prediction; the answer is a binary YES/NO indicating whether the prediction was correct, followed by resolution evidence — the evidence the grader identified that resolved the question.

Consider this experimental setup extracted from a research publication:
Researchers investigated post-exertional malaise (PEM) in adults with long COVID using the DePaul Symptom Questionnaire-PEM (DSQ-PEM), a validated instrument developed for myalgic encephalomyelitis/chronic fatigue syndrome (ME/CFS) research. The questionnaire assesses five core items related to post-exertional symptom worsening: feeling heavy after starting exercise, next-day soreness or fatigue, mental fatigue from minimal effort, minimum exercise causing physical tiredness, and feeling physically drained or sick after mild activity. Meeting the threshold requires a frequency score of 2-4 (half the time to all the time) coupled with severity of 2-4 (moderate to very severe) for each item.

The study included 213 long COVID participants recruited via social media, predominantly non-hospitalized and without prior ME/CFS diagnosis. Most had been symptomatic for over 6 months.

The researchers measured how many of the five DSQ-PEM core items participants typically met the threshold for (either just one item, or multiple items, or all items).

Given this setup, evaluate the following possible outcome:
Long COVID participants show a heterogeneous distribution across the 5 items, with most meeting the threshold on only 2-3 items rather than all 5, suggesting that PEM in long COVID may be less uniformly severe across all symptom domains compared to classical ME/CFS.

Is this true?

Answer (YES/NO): NO